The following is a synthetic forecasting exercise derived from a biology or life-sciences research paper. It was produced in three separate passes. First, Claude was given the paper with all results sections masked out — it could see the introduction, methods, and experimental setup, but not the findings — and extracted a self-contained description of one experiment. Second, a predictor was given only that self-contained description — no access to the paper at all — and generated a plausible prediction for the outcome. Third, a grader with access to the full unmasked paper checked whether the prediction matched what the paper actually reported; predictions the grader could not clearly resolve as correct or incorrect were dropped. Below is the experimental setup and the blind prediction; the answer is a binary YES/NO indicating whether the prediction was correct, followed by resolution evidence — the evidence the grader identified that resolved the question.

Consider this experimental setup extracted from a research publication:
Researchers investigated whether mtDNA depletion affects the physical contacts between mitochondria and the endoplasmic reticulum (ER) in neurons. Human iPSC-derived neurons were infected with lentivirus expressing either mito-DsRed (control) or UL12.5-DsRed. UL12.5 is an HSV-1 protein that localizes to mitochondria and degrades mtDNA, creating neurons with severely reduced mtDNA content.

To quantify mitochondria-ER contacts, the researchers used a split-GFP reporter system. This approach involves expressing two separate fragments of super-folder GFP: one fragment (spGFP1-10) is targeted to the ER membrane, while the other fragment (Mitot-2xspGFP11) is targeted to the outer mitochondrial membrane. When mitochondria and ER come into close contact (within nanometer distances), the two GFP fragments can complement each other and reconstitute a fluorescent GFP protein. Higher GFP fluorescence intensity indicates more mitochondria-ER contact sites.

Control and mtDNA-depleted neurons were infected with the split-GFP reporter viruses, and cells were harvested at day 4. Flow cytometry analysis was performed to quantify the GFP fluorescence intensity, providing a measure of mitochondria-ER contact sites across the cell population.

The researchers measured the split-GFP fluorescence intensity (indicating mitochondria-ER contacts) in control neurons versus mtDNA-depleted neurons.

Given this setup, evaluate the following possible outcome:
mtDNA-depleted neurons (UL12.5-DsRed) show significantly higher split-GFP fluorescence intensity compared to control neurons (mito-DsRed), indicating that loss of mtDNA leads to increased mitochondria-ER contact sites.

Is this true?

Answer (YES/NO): YES